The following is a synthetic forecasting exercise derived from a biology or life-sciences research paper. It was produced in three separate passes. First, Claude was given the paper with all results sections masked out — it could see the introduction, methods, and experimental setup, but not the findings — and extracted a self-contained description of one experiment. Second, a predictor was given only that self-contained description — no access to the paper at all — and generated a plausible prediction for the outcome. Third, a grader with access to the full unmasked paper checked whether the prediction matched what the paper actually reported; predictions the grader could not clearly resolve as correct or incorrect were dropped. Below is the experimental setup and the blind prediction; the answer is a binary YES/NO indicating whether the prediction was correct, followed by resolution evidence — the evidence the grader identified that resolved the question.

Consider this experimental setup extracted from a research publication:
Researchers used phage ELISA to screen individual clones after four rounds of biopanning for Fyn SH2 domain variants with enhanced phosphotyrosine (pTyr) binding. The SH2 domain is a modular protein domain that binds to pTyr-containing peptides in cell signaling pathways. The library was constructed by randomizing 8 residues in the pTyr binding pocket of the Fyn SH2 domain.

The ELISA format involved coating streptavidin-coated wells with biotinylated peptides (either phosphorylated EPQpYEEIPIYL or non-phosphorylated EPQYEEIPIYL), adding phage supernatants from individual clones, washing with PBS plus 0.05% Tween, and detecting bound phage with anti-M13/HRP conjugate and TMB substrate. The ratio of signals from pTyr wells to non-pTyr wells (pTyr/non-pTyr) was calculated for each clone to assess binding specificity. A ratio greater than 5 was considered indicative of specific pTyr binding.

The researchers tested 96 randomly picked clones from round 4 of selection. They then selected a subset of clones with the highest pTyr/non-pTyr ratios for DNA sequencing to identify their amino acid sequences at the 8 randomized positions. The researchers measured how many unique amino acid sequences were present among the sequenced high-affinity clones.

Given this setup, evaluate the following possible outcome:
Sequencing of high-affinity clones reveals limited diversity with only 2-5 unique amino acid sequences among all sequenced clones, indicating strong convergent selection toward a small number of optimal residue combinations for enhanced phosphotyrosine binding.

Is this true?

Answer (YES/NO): NO